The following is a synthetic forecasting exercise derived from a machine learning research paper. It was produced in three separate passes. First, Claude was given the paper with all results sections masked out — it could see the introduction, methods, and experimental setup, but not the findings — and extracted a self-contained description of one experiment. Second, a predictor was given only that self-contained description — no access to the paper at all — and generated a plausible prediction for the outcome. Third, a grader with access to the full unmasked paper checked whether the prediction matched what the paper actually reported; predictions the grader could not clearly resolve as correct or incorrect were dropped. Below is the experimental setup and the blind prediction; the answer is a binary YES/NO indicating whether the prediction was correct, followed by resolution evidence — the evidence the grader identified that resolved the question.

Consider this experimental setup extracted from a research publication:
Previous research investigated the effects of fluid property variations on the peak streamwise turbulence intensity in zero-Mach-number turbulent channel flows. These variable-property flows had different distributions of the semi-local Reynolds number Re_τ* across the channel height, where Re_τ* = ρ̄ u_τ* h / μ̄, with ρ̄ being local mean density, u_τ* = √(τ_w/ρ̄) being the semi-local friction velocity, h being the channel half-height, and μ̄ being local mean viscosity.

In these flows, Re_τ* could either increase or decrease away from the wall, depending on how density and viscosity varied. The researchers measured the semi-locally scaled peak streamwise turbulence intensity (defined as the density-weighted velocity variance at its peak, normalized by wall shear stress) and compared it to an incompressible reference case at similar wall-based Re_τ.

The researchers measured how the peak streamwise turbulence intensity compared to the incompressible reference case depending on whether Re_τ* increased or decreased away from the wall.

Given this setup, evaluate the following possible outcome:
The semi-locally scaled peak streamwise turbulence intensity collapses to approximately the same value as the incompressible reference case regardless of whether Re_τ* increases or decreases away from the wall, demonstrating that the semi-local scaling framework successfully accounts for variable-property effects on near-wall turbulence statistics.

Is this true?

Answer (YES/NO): NO